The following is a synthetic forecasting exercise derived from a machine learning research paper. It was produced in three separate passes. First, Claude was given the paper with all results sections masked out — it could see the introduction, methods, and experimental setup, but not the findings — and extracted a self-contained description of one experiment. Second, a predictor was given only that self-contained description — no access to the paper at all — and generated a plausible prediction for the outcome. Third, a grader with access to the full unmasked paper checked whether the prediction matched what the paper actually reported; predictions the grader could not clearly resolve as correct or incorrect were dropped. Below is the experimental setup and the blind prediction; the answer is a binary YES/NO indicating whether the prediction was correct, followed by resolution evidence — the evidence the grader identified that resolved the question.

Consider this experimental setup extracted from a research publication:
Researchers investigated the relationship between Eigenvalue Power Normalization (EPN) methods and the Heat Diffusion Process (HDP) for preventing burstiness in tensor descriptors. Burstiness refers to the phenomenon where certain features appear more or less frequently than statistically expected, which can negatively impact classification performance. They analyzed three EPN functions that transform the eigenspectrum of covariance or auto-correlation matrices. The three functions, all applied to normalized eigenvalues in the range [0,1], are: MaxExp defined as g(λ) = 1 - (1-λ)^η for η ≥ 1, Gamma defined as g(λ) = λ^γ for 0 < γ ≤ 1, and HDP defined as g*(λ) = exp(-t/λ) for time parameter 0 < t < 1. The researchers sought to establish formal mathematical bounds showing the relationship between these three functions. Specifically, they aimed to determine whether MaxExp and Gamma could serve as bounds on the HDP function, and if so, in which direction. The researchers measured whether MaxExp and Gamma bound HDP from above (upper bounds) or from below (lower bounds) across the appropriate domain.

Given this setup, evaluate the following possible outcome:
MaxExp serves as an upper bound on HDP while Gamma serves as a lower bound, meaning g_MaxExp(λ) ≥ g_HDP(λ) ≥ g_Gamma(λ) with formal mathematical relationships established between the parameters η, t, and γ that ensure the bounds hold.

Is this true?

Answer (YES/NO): NO